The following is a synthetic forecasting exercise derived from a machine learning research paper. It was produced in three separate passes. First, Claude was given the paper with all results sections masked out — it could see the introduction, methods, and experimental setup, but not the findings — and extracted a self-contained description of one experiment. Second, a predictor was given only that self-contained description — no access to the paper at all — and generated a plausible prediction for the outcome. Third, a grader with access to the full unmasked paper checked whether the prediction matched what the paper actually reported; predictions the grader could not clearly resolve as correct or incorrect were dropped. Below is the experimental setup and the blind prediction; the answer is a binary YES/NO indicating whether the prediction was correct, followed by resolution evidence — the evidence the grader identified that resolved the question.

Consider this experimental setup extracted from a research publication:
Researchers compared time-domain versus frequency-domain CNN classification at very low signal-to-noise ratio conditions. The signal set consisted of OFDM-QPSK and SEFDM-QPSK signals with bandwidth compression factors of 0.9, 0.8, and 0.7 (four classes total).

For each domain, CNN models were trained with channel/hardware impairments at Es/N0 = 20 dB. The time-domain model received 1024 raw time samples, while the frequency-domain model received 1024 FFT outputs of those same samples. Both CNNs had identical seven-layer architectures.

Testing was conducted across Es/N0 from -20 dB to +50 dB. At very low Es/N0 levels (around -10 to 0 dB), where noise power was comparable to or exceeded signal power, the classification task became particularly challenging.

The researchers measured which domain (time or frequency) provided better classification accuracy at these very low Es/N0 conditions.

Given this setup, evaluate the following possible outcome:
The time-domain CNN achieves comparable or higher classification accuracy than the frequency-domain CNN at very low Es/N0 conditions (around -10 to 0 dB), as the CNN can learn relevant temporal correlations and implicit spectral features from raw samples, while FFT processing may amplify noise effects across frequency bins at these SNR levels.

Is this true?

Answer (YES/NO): YES